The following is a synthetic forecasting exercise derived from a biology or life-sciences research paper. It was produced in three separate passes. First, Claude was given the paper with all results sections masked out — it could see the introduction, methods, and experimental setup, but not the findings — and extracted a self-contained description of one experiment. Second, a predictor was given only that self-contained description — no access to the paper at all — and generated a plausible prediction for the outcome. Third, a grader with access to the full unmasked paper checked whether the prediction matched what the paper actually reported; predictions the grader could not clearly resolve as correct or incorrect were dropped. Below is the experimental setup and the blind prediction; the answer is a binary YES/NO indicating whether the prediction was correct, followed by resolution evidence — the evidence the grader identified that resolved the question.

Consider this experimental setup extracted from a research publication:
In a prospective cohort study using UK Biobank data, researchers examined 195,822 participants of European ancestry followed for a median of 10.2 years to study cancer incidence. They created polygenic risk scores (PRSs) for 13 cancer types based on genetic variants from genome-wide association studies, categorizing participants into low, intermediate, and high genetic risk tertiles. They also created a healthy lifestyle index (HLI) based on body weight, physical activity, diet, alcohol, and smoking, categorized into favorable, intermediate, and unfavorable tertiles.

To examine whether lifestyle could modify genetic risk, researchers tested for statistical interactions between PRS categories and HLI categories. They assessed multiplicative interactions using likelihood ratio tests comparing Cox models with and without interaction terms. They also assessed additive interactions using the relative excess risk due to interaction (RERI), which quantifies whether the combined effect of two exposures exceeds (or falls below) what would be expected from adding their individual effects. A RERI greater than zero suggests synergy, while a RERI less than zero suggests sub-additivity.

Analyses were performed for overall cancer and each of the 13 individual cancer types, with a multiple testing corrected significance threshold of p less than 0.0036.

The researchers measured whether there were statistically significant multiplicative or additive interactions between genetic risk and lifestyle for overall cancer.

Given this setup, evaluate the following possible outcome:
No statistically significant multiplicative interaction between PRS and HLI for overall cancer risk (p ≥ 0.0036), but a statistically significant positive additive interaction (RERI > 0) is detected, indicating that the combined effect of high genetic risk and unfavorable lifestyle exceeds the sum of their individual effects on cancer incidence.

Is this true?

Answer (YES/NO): NO